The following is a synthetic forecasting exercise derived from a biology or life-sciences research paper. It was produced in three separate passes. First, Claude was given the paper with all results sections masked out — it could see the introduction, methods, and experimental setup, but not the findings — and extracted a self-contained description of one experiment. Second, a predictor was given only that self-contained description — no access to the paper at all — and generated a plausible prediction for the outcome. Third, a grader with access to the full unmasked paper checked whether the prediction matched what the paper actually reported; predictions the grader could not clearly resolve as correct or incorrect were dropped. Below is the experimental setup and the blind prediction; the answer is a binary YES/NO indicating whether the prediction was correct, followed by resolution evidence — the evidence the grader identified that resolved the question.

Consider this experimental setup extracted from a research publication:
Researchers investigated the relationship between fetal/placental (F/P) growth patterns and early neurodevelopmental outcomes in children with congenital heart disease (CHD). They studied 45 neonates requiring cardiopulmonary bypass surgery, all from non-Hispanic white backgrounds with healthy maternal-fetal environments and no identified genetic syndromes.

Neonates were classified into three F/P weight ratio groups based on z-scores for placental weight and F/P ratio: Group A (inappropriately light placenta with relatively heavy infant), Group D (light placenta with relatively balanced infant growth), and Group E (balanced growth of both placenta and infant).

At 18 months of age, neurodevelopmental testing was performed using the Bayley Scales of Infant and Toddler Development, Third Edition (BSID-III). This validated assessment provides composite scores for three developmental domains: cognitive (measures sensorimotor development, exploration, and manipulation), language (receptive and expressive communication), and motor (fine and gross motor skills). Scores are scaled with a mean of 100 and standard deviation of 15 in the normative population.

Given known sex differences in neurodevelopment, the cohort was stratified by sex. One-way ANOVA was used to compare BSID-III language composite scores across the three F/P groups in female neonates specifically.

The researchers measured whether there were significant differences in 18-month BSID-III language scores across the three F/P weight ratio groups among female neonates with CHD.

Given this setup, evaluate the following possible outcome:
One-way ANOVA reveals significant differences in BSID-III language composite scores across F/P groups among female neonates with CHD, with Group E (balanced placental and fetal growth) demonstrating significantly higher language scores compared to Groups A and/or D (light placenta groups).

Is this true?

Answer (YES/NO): NO